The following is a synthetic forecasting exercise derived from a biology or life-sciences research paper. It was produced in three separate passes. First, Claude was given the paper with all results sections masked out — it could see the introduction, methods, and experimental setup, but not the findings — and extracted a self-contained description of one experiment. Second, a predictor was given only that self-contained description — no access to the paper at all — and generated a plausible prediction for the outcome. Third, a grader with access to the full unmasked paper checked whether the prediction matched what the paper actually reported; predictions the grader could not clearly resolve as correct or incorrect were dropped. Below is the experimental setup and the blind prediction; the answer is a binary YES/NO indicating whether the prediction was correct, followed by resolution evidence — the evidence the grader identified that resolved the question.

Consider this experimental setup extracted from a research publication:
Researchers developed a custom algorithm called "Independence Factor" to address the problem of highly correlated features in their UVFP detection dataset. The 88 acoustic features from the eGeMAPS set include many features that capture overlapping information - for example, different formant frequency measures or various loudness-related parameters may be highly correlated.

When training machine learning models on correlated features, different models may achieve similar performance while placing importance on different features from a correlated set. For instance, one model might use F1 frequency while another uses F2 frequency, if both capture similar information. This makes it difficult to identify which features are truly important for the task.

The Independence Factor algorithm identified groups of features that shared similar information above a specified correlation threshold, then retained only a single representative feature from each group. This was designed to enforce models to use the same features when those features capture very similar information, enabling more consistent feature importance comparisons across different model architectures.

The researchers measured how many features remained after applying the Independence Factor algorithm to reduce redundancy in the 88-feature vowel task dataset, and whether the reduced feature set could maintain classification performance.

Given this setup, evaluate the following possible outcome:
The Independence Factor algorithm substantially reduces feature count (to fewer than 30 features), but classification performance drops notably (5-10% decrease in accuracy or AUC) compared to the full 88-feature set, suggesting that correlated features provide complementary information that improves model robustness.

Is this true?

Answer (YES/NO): NO